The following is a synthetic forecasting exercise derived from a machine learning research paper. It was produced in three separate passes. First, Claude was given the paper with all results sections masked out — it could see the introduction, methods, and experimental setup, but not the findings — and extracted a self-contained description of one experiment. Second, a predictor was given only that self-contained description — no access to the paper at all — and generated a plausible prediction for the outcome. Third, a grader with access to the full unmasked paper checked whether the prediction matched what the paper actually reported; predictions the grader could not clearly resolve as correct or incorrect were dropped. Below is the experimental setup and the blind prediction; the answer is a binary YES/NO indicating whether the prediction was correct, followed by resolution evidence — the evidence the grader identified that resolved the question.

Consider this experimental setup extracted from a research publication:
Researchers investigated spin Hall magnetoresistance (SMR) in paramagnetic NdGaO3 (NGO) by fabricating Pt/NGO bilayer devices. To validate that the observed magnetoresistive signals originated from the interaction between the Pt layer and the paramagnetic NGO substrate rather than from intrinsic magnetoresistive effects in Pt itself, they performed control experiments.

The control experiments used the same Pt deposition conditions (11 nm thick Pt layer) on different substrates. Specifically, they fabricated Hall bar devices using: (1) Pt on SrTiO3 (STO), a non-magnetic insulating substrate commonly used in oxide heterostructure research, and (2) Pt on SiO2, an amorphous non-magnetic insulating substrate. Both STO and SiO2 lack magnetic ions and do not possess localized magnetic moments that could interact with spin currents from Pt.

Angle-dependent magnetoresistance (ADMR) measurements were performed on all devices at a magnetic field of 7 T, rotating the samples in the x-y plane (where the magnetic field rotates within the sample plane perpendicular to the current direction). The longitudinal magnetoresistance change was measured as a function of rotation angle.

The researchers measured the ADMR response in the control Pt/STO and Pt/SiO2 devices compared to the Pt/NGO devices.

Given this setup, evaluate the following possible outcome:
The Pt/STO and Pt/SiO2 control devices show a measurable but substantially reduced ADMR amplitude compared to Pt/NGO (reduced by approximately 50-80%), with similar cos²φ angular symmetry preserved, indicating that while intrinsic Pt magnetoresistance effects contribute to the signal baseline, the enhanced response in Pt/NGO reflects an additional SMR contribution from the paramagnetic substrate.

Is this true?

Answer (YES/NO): NO